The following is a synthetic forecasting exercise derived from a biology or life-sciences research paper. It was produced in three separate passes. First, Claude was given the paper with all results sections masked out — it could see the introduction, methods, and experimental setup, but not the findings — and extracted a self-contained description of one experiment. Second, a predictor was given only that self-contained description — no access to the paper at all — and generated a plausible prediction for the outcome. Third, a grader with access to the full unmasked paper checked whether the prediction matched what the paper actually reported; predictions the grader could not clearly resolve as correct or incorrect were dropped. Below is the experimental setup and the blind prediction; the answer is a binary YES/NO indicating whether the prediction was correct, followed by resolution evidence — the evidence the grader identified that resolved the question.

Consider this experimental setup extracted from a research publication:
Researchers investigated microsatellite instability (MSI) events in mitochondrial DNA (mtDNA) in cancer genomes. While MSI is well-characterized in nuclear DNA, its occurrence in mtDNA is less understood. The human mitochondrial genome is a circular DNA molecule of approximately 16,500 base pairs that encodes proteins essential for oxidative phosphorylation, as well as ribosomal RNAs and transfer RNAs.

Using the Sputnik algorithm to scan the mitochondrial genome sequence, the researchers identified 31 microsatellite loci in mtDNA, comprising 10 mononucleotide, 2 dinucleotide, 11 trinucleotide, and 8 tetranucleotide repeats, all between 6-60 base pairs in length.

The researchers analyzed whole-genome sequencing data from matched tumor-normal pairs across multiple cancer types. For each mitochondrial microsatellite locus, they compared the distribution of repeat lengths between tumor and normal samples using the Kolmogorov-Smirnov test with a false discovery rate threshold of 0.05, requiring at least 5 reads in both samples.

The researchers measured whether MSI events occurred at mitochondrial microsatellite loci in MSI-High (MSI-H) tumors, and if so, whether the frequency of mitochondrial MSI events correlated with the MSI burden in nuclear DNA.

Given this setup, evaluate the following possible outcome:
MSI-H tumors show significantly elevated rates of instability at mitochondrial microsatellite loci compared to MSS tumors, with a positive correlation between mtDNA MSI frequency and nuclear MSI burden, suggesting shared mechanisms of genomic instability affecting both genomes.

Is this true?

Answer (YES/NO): NO